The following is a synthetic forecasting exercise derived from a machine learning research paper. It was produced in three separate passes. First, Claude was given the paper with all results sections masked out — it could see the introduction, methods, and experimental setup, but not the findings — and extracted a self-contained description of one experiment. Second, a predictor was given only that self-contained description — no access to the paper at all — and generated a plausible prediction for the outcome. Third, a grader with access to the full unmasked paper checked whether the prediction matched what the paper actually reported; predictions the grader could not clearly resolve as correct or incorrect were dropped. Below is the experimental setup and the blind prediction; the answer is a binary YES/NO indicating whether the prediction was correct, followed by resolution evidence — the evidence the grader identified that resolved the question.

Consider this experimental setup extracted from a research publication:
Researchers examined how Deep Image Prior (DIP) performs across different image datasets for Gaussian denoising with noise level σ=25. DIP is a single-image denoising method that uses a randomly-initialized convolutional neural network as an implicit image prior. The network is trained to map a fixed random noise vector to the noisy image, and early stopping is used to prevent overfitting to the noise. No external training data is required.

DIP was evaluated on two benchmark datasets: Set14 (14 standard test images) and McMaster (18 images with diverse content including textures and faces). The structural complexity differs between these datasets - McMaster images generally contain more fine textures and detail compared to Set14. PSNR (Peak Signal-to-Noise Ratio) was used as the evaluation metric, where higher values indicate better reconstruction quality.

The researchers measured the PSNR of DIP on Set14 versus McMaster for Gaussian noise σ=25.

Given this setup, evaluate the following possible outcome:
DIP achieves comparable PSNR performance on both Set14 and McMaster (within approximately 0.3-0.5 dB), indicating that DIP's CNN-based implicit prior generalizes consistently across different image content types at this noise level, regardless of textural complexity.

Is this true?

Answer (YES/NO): NO